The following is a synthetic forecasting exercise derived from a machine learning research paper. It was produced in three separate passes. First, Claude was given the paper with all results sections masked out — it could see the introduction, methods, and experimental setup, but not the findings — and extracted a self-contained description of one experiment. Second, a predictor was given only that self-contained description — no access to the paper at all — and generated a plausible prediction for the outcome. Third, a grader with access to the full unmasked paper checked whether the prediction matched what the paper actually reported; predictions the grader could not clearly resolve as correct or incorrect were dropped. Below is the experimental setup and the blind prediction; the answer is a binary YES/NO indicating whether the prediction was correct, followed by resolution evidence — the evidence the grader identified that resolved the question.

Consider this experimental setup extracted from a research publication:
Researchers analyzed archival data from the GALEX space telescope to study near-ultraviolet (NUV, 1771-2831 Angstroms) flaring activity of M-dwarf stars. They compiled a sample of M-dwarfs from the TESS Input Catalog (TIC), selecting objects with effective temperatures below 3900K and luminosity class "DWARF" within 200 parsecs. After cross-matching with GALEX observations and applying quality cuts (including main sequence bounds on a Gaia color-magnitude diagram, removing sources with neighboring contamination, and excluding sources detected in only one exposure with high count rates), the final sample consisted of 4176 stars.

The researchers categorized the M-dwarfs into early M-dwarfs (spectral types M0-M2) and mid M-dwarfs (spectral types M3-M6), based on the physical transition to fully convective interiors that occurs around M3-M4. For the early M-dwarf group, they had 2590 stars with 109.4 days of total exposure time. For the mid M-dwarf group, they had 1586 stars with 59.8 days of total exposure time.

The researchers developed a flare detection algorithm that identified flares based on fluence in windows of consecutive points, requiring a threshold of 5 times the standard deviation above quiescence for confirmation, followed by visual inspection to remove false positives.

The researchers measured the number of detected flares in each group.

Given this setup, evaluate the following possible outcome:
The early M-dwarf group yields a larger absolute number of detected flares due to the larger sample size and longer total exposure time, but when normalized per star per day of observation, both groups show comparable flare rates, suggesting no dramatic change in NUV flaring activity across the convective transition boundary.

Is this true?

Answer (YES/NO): NO